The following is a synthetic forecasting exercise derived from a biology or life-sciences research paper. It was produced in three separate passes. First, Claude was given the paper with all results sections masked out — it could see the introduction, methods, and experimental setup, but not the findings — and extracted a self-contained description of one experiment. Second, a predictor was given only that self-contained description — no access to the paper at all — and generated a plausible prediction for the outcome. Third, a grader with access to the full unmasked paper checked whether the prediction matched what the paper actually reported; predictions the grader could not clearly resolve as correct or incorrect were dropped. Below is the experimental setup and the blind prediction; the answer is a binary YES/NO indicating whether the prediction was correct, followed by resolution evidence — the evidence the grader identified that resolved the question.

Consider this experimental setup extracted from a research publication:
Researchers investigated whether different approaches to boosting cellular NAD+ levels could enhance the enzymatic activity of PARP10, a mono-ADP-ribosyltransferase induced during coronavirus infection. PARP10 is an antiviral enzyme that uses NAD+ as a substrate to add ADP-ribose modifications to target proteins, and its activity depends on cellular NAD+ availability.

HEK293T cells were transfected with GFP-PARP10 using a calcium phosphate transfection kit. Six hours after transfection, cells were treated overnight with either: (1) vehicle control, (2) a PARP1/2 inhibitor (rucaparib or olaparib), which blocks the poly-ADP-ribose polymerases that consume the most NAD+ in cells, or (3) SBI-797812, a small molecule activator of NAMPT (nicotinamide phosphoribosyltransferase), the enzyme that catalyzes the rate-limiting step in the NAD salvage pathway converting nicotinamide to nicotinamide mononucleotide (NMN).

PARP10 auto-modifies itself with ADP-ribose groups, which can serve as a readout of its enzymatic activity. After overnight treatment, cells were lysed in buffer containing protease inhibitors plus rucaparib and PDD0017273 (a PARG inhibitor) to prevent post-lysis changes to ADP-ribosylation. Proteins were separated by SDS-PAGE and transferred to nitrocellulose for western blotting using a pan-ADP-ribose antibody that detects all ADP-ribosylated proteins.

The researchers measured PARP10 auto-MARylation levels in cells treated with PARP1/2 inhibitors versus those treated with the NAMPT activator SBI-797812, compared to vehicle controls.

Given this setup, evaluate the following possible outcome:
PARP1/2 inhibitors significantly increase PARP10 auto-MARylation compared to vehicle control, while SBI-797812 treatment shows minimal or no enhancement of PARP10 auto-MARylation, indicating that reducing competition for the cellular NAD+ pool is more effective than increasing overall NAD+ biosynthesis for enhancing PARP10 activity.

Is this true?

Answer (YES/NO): NO